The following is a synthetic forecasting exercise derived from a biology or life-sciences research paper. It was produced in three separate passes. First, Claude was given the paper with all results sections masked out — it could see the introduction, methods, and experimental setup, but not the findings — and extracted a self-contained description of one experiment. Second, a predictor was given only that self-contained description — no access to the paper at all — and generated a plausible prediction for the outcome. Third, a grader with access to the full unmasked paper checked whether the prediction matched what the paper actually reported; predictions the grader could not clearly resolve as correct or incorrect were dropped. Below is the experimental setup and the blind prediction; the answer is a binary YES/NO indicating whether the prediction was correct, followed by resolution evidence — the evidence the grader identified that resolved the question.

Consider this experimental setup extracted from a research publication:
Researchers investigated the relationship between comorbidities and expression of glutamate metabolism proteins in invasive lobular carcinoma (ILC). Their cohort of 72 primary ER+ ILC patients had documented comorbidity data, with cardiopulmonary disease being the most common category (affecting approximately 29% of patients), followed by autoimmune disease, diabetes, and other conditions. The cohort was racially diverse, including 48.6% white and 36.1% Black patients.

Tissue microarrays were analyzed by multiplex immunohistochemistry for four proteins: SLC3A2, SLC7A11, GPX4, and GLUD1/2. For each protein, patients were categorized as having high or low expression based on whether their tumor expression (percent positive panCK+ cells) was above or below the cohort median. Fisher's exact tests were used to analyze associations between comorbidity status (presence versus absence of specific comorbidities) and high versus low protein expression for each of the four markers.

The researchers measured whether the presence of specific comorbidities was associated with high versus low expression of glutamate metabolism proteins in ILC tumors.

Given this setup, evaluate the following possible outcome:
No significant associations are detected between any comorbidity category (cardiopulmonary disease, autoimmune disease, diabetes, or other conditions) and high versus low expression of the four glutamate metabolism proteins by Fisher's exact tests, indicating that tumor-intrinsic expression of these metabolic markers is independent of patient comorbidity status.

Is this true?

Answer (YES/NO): NO